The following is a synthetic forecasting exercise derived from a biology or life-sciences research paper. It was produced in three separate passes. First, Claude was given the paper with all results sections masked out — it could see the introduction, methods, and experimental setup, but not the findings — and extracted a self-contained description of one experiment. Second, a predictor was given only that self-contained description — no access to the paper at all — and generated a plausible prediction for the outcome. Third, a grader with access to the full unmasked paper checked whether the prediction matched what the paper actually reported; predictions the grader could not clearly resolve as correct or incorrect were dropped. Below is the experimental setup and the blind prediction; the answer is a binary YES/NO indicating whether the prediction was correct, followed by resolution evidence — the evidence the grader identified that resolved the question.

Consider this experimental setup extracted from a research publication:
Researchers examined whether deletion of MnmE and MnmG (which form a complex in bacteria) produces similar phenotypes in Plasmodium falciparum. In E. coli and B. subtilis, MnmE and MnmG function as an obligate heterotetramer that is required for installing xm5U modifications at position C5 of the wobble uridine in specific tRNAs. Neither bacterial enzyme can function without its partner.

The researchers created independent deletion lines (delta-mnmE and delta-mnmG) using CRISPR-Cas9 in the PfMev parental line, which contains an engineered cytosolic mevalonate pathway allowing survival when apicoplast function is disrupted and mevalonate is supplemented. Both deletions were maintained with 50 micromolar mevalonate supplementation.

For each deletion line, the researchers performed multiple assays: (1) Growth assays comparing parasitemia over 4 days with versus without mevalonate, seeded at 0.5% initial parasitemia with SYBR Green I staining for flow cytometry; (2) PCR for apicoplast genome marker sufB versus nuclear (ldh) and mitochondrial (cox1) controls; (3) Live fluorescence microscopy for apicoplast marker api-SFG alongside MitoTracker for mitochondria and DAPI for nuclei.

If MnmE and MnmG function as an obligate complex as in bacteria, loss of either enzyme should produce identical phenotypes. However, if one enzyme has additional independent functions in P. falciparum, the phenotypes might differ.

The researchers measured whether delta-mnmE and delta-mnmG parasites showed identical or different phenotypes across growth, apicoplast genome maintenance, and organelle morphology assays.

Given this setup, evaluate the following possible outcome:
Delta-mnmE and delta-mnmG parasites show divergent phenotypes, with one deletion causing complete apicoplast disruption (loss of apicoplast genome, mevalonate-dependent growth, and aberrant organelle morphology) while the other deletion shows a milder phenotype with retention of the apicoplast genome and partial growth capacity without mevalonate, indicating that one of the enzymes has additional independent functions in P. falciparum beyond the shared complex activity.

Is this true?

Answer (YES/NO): NO